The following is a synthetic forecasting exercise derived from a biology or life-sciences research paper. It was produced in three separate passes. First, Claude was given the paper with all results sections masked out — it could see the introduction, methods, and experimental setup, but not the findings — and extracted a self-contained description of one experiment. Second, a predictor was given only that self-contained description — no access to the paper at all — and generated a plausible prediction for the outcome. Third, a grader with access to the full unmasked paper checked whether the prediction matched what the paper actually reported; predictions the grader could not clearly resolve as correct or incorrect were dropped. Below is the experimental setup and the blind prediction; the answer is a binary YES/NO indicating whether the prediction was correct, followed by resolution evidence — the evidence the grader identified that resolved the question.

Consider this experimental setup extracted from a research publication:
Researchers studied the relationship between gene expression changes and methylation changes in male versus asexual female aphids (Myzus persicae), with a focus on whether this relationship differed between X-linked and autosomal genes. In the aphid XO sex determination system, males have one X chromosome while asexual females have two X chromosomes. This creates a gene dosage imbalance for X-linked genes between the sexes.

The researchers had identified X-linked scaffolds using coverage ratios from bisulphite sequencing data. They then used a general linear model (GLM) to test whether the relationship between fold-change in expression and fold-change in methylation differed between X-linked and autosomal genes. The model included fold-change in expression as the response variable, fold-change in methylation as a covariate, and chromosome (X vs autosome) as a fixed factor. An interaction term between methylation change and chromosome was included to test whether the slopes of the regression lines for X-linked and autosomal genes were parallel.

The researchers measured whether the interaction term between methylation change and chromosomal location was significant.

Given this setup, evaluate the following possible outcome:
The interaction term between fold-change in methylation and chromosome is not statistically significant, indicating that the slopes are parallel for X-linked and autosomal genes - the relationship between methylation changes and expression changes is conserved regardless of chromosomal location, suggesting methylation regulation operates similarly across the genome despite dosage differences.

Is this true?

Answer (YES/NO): NO